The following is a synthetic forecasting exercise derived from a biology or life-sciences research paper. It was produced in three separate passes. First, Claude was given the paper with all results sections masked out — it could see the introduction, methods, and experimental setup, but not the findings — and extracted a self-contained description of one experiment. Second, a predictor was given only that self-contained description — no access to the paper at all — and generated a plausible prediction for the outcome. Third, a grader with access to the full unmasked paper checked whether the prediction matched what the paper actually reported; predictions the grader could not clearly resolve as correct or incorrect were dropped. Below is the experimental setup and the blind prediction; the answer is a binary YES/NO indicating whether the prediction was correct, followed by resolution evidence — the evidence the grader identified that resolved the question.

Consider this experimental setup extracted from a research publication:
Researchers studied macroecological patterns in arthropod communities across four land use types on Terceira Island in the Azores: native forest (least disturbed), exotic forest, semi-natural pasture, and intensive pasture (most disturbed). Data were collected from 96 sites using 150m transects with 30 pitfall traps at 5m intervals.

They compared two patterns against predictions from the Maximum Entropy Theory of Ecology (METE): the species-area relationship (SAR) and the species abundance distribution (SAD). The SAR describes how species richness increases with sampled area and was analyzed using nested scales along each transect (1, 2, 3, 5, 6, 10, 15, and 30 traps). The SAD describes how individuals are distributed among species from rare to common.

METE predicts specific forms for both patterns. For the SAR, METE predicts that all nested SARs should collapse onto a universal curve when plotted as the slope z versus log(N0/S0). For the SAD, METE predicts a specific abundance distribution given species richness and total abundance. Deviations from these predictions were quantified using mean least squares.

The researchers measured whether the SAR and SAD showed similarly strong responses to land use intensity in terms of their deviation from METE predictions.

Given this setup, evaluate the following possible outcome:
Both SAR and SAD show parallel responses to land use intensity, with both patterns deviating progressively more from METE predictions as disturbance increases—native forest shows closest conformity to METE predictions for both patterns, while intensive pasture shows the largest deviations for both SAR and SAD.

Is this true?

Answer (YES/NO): NO